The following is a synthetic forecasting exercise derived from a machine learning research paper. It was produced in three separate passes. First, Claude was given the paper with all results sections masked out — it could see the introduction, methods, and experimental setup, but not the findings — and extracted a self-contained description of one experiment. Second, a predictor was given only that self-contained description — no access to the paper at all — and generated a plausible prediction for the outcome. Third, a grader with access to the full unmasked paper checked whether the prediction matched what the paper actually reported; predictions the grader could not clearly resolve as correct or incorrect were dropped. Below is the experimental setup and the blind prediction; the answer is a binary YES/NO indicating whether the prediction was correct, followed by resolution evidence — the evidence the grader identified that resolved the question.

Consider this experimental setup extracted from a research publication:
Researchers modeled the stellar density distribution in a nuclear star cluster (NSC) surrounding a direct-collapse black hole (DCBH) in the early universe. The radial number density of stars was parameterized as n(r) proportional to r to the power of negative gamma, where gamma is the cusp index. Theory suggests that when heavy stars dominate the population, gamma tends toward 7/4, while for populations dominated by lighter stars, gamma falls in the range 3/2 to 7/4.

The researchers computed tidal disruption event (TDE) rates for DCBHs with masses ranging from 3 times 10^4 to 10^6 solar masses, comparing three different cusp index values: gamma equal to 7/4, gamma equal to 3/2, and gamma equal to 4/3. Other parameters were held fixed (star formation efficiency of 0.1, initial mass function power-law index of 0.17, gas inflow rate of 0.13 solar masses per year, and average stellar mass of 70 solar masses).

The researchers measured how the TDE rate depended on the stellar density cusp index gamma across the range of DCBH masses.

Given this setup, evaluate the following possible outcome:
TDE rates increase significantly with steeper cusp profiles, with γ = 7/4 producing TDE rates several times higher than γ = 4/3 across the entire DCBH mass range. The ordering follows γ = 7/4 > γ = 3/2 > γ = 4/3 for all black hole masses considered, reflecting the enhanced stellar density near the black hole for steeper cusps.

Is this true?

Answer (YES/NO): NO